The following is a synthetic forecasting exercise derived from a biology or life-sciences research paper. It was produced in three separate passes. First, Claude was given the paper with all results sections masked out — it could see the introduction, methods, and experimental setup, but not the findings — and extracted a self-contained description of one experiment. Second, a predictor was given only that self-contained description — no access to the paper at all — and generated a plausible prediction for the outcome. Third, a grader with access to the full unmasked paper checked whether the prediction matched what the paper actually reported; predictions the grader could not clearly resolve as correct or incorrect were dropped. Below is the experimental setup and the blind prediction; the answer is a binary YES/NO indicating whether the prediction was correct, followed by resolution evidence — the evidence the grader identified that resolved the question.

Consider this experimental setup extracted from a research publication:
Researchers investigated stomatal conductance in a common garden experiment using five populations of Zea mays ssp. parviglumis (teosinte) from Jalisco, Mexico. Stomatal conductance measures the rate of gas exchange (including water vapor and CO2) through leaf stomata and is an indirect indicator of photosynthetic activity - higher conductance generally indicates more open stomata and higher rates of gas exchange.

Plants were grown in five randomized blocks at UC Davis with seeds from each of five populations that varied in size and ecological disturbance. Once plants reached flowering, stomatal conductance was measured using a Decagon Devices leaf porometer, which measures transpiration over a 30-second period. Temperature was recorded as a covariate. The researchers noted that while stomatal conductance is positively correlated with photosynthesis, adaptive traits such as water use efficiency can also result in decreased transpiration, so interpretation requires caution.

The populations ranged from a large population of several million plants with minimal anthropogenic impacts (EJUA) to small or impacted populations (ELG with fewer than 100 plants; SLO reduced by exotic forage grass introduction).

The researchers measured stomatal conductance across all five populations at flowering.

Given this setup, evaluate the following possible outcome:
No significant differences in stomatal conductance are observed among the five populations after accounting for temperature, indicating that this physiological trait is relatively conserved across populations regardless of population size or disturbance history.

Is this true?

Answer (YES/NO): NO